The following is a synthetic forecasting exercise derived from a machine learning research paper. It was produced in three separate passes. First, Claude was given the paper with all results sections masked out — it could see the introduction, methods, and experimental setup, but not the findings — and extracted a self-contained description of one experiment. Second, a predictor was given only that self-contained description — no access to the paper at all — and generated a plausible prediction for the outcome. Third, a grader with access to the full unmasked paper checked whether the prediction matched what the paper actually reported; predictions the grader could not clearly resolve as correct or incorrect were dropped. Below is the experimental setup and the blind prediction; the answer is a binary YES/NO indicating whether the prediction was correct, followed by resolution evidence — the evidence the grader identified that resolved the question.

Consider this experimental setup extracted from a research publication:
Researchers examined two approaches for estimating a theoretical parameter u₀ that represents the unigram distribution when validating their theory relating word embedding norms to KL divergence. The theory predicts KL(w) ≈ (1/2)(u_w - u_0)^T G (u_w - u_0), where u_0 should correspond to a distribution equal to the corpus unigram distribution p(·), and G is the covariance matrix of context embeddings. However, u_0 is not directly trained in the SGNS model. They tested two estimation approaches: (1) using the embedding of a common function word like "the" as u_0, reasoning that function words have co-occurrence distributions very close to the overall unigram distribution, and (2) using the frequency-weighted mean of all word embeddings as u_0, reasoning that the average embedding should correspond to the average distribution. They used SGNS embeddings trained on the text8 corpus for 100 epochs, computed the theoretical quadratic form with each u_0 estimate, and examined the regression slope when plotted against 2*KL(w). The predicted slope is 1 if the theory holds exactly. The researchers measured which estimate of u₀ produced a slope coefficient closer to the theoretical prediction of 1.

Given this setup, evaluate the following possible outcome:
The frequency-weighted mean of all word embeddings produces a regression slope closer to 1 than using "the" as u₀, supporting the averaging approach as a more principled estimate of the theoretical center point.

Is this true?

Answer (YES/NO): NO